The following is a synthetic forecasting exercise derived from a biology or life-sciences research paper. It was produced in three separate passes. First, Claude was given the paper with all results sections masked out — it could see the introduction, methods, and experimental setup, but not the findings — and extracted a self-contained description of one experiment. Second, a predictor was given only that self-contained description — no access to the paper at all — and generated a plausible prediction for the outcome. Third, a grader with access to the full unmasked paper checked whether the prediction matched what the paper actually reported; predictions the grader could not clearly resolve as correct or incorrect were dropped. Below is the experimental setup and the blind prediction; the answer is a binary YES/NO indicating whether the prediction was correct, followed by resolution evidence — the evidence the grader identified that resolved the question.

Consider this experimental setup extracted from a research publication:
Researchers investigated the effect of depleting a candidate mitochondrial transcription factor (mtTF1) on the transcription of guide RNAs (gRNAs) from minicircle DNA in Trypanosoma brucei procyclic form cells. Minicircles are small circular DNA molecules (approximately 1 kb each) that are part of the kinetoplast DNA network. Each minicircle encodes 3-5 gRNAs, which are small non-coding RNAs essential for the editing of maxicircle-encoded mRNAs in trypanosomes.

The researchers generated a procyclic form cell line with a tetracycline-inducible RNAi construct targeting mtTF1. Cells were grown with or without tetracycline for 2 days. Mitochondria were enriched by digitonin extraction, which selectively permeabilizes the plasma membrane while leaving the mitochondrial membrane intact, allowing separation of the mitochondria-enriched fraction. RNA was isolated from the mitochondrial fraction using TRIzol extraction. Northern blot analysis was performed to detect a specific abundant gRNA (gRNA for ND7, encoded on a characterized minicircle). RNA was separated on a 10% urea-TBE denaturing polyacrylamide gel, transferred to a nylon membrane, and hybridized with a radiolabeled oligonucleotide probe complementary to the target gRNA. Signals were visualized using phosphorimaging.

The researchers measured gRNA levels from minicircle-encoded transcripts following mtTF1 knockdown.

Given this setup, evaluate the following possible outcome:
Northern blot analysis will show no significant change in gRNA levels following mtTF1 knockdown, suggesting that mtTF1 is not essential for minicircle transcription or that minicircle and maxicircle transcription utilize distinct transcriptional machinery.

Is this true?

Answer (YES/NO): NO